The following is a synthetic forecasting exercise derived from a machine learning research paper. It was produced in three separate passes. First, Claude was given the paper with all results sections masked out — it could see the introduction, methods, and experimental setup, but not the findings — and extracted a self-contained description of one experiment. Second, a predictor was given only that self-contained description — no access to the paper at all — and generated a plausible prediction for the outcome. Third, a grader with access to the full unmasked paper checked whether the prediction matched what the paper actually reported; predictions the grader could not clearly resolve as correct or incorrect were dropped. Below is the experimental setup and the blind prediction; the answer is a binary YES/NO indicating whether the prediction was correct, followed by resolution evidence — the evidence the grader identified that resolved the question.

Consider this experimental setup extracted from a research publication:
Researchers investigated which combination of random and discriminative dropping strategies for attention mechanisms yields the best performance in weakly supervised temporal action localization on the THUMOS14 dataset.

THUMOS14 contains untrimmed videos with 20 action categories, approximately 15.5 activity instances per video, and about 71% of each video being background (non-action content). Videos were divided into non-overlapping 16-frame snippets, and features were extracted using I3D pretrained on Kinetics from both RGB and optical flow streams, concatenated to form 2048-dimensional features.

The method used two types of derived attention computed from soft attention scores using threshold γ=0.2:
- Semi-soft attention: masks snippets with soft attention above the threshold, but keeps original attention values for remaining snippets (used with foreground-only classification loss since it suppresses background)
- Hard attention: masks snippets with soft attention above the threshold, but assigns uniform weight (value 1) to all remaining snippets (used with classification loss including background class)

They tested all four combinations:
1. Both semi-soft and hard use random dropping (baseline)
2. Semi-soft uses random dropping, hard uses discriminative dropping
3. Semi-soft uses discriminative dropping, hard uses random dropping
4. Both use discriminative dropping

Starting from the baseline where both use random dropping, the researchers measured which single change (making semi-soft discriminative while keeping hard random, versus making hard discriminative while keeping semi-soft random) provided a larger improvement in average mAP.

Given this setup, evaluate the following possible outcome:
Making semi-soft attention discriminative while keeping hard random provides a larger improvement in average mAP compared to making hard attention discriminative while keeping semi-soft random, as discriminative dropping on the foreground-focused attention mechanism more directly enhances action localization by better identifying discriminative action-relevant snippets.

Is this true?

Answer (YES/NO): YES